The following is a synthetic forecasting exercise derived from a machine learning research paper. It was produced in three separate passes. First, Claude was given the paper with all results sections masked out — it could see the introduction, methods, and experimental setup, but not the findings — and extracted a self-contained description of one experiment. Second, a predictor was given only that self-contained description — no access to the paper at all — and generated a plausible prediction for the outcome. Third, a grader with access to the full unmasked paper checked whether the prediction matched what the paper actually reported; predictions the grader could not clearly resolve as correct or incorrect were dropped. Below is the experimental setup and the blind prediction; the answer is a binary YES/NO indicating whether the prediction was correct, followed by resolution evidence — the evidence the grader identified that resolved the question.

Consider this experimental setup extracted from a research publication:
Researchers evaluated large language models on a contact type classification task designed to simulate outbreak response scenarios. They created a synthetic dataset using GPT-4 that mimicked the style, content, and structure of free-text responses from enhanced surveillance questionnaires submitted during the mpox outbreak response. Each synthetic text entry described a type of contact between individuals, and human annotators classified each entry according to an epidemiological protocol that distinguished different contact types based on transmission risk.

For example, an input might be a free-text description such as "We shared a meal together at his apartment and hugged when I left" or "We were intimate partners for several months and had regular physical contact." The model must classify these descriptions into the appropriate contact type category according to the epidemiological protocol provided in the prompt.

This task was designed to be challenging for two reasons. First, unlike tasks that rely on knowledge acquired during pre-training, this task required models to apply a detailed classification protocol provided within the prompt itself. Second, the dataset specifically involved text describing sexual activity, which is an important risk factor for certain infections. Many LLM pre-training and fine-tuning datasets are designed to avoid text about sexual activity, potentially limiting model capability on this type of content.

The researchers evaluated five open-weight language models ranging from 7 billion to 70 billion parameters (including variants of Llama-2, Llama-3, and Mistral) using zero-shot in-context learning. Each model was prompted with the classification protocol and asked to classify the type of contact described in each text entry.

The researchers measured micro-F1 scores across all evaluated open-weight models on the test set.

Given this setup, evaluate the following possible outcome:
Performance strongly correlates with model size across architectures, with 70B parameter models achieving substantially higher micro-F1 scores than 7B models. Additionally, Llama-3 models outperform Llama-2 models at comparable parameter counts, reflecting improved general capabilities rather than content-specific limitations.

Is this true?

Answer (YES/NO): NO